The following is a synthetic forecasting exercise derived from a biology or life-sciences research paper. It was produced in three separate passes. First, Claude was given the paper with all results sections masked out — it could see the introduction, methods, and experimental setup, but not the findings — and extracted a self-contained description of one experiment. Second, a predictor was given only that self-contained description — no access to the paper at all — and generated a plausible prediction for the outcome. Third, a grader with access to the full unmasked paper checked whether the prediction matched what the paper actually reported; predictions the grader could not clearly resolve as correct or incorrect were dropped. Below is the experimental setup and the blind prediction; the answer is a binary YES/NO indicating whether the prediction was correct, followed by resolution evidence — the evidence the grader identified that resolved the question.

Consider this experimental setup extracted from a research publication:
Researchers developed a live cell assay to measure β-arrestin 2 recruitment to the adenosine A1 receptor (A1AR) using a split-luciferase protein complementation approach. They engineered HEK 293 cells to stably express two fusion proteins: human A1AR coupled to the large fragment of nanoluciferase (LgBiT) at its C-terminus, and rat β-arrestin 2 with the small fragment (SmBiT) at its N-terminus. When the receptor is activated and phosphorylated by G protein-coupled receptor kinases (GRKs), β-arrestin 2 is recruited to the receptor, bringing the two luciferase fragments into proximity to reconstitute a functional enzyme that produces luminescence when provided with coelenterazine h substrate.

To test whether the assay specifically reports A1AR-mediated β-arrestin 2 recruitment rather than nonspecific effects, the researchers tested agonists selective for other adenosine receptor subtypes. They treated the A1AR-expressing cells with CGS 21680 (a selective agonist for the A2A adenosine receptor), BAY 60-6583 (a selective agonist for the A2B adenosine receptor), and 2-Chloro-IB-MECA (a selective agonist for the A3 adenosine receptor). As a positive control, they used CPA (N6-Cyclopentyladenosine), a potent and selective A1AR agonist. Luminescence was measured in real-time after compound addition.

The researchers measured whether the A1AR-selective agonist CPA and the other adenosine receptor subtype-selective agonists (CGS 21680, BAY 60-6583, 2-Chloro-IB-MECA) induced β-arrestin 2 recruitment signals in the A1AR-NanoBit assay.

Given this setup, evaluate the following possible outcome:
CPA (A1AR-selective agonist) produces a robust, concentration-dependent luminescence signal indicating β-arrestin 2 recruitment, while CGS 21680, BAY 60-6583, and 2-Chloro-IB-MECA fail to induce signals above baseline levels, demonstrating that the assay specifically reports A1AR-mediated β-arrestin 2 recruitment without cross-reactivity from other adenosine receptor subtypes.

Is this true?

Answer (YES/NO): YES